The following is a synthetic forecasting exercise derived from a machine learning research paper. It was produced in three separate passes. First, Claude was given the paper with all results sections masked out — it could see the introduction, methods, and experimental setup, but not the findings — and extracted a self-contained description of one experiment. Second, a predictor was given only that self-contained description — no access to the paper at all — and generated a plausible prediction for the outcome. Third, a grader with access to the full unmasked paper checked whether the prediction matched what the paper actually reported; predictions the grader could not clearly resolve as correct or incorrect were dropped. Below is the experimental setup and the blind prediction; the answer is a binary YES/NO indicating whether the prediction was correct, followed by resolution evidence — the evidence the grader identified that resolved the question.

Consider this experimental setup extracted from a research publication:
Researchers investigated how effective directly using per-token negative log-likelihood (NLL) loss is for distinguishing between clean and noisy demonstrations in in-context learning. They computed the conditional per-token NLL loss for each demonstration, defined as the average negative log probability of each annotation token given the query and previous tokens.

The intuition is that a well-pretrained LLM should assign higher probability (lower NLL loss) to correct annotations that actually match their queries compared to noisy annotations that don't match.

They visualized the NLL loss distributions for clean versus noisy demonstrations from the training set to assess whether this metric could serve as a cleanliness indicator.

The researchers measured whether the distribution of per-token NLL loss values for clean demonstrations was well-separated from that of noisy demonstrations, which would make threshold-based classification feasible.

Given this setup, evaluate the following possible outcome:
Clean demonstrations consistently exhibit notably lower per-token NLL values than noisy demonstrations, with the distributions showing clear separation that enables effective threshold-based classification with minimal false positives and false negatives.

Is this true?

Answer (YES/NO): NO